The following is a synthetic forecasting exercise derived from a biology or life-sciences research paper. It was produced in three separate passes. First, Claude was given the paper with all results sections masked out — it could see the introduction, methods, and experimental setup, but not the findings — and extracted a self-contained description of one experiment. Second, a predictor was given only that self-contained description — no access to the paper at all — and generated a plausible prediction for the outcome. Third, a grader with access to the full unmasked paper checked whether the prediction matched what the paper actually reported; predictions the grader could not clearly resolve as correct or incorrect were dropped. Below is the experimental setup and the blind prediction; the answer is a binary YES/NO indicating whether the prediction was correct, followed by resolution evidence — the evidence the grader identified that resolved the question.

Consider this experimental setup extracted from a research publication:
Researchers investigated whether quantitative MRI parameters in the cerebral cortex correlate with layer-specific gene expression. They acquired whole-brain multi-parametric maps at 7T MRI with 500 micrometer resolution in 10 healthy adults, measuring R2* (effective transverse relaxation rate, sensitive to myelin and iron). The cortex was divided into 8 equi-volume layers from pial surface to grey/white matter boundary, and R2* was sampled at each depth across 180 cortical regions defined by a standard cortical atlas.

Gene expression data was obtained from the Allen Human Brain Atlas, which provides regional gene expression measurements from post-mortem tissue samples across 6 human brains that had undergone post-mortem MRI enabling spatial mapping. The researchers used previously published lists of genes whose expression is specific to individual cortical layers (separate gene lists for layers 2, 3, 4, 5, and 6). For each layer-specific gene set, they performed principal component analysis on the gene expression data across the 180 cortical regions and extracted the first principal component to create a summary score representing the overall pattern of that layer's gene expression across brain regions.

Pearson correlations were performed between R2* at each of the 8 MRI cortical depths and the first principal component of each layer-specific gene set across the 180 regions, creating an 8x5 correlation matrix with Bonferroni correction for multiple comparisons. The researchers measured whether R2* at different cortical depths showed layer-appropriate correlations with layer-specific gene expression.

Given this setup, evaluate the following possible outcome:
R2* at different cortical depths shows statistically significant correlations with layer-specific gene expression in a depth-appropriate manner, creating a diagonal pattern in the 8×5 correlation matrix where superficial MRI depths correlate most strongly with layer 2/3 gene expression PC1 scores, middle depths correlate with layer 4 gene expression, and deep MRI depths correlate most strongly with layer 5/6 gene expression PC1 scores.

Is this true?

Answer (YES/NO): NO